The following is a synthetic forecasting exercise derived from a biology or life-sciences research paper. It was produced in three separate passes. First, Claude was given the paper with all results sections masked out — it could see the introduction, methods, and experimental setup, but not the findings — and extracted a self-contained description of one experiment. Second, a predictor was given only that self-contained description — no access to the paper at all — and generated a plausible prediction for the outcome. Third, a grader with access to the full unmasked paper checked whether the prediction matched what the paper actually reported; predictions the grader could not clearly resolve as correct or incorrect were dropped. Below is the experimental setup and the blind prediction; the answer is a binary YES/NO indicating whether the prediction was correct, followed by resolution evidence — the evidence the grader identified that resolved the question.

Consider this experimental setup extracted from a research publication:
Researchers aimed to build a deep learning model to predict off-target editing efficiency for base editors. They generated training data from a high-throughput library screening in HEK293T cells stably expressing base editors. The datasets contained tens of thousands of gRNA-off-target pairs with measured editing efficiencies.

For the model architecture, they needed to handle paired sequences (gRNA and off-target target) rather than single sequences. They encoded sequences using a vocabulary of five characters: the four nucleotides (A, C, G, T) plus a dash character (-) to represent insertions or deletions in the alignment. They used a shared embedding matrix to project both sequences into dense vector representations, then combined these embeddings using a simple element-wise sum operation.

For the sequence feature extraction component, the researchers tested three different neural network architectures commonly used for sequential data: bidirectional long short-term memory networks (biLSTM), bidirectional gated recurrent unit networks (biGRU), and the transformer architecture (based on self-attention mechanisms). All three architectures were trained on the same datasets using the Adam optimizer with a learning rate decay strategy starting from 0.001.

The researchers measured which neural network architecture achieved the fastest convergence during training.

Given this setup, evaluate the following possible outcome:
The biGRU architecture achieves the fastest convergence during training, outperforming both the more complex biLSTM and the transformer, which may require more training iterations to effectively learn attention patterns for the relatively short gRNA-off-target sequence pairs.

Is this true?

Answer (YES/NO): NO